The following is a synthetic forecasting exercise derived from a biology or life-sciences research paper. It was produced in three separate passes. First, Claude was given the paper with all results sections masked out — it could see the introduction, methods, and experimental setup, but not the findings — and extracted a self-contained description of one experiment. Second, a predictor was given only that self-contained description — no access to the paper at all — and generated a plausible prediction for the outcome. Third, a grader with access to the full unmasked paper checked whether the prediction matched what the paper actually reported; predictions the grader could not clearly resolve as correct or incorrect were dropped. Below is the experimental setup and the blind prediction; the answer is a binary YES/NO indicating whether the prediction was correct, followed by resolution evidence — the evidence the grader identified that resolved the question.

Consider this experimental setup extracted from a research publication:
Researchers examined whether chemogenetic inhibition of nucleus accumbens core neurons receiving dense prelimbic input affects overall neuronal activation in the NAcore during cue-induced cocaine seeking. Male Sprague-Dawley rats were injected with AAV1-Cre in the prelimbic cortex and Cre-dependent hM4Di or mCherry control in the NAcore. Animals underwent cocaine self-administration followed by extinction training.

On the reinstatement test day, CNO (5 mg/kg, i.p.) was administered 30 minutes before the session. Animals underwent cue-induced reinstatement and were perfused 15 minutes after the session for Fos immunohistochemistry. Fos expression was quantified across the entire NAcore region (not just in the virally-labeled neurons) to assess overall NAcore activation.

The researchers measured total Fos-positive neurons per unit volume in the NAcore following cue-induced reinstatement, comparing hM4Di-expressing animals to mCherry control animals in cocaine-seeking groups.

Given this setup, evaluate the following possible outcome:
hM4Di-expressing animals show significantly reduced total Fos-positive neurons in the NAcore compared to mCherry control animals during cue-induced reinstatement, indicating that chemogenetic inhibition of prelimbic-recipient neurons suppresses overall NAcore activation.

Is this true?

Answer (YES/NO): YES